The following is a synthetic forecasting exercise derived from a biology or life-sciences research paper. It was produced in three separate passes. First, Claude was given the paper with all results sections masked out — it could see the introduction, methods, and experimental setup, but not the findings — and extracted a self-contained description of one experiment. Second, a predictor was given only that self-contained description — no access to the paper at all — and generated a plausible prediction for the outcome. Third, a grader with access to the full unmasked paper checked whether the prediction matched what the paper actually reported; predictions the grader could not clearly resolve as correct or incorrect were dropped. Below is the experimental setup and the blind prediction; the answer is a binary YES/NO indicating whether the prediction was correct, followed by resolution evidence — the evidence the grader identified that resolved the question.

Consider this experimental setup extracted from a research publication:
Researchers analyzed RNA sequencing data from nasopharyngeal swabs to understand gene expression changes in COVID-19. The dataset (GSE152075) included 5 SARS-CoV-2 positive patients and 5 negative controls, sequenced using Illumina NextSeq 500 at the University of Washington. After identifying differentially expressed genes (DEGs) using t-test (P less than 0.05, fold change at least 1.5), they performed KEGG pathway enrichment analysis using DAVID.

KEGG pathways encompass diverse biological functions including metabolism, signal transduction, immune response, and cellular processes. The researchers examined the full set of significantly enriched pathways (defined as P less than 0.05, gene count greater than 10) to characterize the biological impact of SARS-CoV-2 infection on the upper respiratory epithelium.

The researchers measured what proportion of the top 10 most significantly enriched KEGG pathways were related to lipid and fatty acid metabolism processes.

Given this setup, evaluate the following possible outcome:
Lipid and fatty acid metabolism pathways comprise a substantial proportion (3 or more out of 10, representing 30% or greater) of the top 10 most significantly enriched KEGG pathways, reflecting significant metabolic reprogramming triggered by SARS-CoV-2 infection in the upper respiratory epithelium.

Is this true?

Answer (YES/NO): YES